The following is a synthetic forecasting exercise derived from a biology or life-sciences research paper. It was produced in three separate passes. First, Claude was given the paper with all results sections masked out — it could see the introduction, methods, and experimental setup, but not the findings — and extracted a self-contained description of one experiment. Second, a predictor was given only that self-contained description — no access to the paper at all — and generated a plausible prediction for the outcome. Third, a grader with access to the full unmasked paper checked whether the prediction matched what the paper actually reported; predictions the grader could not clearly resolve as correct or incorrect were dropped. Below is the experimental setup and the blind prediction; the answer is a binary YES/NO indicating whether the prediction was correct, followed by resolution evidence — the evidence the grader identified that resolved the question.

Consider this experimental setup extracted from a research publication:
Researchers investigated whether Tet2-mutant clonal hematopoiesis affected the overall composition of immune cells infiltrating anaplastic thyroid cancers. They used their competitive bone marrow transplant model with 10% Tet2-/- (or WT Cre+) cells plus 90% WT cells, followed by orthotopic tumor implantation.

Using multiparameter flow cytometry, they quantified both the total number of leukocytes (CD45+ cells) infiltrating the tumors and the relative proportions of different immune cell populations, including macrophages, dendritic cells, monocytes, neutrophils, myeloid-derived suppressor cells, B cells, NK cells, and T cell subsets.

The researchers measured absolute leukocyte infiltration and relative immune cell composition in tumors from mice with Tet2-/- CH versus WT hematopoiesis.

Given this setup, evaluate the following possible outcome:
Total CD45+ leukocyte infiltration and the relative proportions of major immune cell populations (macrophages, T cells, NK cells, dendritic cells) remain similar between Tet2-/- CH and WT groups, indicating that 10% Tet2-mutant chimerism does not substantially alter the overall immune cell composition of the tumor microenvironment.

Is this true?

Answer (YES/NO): YES